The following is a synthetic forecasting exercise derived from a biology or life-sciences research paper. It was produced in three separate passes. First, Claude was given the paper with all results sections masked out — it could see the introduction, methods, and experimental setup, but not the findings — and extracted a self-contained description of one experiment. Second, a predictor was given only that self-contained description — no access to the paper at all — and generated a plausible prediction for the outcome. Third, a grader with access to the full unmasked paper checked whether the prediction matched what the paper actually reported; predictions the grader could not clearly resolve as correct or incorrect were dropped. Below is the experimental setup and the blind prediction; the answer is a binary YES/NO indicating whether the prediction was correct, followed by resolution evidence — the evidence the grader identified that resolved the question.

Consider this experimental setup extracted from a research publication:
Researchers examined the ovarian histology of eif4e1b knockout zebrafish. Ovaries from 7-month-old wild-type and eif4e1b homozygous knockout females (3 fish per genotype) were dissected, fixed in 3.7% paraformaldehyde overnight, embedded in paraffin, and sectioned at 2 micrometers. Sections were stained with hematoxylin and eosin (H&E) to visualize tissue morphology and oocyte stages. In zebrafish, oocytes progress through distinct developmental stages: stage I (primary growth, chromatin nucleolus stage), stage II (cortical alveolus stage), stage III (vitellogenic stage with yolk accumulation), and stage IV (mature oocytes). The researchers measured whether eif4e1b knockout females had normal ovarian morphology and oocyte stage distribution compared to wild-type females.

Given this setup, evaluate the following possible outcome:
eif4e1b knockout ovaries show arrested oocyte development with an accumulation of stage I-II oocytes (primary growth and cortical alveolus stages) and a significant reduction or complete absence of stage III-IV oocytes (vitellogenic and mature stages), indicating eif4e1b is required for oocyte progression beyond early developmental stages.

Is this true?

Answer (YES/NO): NO